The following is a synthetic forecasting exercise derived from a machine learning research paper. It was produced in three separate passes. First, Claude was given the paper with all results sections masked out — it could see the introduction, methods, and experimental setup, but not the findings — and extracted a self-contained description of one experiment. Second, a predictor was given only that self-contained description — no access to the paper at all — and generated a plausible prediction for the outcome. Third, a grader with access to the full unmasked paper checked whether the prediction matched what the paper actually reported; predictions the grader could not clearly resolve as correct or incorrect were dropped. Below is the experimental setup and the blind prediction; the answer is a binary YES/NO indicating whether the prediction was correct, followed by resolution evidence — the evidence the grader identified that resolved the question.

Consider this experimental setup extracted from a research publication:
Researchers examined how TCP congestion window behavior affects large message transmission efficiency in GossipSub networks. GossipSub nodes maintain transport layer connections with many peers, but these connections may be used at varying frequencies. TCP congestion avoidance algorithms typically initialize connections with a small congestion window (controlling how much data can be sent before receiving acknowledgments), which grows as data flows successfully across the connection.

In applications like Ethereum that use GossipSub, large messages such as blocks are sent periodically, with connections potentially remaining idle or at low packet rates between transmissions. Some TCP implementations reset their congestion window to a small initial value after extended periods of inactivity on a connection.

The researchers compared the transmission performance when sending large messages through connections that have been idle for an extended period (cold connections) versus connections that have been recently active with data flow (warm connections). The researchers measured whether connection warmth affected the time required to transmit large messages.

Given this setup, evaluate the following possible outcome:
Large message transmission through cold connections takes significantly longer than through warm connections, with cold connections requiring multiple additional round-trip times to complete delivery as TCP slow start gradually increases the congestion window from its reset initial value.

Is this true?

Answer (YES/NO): YES